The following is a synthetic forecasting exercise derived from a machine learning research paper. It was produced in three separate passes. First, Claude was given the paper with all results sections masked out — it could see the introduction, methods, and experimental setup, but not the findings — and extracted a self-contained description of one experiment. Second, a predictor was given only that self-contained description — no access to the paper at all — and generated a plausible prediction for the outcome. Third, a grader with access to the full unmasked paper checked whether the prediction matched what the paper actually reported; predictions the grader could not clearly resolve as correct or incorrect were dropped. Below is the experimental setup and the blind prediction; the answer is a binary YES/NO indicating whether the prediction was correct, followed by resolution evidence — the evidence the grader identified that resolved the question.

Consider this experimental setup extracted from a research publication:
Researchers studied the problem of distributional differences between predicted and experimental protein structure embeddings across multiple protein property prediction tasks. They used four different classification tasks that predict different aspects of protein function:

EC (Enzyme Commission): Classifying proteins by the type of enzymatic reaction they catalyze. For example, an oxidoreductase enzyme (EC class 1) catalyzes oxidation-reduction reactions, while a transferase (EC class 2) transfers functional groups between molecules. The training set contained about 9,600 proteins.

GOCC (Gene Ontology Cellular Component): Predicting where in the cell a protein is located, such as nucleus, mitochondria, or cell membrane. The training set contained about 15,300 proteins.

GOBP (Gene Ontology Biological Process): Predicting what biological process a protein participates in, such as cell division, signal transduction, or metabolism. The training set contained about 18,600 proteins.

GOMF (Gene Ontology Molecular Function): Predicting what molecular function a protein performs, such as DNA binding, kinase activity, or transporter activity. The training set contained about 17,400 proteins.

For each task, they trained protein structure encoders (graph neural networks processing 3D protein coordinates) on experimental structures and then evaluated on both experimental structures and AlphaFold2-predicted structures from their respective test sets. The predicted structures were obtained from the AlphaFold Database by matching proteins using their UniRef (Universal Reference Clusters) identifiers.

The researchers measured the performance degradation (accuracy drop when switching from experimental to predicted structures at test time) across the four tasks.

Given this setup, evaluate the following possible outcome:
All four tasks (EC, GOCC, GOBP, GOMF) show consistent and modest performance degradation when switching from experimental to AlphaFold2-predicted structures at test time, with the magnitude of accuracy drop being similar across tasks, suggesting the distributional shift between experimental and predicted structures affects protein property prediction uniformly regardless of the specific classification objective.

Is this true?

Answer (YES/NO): NO